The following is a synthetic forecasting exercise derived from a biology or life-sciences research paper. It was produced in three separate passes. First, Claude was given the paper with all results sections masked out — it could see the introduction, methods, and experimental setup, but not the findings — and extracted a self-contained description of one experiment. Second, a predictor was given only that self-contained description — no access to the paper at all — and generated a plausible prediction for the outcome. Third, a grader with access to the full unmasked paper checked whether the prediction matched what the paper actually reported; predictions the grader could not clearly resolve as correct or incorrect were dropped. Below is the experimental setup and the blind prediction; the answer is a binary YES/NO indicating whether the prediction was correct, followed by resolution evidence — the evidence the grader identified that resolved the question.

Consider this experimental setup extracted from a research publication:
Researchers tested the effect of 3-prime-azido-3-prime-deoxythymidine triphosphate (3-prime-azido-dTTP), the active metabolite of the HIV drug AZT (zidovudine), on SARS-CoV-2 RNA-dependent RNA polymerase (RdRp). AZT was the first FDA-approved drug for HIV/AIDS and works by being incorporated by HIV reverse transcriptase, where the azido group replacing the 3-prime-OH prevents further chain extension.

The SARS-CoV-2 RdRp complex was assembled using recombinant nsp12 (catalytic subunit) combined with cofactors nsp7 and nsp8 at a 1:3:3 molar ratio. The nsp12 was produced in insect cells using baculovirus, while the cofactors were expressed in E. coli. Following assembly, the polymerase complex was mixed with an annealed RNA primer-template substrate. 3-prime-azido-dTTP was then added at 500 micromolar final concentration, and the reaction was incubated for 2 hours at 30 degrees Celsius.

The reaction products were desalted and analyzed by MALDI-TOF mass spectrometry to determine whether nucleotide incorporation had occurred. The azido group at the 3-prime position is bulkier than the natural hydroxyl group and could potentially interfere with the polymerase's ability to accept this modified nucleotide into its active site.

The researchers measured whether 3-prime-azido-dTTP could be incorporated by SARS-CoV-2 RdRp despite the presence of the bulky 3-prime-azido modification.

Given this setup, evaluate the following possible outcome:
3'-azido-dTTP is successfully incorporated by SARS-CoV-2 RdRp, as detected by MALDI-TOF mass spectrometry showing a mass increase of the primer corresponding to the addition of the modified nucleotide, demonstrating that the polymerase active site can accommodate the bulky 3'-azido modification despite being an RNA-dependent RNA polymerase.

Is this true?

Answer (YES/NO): YES